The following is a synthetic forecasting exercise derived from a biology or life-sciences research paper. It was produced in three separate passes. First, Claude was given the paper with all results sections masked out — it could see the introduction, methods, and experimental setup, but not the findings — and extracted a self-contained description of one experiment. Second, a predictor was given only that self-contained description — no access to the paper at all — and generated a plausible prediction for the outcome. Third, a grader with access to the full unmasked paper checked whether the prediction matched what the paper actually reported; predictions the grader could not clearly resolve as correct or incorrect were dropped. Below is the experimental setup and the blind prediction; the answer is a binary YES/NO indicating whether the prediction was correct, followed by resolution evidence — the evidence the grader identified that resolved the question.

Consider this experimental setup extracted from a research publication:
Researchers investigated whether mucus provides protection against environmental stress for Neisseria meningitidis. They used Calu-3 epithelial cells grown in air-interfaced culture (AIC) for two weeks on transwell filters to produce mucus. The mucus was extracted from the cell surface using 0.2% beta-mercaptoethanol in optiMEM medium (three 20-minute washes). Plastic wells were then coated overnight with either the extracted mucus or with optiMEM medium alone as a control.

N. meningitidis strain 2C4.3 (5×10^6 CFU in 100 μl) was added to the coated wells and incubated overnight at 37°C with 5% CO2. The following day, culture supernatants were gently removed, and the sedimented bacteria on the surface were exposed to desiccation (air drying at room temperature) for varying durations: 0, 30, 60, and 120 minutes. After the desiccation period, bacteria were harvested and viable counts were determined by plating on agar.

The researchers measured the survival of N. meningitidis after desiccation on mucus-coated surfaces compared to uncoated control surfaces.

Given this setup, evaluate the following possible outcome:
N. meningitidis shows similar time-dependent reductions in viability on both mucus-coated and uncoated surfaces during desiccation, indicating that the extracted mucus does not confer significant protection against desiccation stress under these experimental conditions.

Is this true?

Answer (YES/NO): NO